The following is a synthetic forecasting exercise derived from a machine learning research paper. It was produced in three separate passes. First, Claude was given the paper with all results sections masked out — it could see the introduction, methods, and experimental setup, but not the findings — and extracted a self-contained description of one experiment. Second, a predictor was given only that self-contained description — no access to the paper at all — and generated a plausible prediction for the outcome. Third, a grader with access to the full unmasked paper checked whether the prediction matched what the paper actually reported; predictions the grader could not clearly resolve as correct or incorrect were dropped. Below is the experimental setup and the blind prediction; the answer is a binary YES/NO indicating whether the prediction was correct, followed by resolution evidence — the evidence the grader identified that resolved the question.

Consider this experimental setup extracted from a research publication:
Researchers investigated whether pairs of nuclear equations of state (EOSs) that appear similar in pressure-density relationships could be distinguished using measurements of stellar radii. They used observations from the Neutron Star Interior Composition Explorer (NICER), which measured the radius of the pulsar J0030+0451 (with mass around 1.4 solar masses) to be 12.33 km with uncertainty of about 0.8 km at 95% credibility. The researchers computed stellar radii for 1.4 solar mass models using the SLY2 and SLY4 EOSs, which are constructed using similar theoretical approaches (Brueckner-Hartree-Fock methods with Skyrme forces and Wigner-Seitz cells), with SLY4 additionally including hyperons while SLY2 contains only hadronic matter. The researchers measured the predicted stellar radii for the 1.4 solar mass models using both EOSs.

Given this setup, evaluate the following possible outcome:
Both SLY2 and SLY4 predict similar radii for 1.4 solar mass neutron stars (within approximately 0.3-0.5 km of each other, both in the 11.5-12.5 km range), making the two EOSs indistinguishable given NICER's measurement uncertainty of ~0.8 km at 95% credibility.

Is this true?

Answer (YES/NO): YES